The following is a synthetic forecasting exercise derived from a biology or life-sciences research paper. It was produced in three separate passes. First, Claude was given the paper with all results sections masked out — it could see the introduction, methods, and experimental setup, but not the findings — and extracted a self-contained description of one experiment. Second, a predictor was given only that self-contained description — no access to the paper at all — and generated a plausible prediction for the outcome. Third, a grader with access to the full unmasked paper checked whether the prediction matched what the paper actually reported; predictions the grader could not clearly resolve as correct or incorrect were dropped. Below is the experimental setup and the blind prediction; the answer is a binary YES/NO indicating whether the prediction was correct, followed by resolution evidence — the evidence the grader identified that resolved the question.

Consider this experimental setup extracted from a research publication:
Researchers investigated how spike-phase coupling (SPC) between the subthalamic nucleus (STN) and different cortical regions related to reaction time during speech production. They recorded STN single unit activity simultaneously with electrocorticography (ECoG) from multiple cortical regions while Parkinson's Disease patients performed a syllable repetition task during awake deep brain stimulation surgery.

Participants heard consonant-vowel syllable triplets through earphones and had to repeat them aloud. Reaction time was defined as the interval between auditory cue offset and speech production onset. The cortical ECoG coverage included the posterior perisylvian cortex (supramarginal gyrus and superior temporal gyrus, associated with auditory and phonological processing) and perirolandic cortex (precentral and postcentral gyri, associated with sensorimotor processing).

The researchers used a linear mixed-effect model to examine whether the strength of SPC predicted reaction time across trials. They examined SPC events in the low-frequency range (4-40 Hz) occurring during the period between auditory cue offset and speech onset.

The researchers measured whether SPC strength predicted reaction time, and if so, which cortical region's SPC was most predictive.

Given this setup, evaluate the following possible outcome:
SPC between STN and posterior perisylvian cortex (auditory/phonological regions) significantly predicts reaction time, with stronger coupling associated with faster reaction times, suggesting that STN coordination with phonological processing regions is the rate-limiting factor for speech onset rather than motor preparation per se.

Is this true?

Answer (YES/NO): NO